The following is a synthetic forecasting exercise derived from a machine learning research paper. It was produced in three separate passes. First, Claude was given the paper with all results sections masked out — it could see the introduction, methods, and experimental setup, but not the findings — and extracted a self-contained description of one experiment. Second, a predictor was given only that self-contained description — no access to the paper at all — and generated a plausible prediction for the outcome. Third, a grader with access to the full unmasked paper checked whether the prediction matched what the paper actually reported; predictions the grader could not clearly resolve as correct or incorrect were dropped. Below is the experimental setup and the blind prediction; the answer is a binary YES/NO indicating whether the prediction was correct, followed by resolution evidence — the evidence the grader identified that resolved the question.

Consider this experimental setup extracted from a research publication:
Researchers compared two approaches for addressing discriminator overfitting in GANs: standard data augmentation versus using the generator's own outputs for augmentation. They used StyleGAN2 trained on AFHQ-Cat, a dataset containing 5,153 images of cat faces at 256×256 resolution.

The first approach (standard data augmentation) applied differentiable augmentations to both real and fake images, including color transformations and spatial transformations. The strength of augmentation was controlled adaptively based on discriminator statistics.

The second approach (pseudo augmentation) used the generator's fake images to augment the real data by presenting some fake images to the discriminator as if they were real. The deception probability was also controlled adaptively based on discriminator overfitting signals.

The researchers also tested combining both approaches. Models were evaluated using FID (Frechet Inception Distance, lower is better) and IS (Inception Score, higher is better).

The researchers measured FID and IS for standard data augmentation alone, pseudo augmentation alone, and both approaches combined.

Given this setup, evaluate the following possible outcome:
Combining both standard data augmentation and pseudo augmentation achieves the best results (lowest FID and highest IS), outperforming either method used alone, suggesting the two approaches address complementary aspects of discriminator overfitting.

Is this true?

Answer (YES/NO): YES